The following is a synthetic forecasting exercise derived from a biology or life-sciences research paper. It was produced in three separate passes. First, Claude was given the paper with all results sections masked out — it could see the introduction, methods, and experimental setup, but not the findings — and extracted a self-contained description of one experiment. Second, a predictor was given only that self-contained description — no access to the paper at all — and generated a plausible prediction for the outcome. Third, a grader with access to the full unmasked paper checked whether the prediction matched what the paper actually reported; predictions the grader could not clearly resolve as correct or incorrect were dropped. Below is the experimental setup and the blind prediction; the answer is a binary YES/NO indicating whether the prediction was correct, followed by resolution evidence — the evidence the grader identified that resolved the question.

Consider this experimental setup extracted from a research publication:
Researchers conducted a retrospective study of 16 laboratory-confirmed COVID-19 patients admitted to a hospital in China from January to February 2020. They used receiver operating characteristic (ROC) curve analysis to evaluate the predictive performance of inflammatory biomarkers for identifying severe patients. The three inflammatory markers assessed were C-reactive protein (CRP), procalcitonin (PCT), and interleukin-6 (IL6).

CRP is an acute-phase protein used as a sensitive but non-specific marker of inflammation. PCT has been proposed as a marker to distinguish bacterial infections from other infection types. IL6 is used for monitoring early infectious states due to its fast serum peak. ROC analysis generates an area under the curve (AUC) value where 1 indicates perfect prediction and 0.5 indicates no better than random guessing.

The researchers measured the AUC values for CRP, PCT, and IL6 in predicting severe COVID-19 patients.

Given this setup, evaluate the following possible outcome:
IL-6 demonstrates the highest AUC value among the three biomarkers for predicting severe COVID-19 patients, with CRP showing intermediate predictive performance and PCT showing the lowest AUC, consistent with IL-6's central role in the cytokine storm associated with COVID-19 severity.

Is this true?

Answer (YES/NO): NO